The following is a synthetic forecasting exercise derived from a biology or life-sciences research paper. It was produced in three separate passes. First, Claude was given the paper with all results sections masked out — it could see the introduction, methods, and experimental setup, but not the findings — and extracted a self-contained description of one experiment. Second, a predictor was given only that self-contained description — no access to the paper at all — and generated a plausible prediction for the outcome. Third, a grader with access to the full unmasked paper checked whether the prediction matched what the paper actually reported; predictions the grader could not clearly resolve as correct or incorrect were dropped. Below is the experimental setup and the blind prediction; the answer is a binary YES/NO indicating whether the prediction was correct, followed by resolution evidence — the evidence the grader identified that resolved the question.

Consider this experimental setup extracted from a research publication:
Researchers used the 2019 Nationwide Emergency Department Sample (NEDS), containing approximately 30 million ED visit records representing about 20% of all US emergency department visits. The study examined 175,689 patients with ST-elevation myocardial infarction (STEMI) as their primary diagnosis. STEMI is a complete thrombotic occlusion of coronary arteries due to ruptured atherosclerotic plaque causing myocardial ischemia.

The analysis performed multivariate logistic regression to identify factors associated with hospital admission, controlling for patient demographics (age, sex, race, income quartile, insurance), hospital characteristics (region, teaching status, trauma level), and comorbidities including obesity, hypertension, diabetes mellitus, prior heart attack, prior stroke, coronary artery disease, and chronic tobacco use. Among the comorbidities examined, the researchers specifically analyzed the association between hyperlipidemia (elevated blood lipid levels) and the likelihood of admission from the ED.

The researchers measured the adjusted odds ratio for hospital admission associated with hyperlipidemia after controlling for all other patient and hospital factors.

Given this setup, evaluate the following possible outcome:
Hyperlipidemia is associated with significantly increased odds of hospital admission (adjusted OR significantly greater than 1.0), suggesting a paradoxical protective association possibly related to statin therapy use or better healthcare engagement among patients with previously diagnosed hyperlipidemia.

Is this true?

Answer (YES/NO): YES